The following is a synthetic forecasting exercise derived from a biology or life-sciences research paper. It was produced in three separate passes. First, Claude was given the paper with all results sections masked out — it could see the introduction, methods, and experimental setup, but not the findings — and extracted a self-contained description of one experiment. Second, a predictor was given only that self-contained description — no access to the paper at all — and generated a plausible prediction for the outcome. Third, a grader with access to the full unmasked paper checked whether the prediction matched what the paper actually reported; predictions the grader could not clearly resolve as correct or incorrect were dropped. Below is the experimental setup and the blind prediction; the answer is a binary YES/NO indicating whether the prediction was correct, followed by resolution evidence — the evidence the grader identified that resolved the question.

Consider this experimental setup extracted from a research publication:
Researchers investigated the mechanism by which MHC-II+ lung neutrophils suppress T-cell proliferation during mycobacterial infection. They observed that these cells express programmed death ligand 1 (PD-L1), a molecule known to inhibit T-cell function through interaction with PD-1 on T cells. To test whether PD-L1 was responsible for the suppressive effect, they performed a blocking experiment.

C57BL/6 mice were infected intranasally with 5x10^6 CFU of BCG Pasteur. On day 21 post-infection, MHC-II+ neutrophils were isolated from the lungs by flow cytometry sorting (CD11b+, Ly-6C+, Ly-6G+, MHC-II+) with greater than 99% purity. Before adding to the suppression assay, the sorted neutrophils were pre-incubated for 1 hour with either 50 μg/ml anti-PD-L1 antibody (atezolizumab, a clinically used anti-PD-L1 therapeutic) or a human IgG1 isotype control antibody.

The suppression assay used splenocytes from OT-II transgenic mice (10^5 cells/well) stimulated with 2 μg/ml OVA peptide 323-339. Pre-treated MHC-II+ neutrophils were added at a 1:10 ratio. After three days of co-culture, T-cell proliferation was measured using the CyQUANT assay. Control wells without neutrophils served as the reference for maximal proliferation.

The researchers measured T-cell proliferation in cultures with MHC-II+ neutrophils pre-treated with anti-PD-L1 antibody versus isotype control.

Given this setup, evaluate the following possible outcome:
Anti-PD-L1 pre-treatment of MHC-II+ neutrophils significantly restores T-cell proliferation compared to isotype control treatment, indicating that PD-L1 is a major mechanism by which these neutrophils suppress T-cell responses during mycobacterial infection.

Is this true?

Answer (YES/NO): YES